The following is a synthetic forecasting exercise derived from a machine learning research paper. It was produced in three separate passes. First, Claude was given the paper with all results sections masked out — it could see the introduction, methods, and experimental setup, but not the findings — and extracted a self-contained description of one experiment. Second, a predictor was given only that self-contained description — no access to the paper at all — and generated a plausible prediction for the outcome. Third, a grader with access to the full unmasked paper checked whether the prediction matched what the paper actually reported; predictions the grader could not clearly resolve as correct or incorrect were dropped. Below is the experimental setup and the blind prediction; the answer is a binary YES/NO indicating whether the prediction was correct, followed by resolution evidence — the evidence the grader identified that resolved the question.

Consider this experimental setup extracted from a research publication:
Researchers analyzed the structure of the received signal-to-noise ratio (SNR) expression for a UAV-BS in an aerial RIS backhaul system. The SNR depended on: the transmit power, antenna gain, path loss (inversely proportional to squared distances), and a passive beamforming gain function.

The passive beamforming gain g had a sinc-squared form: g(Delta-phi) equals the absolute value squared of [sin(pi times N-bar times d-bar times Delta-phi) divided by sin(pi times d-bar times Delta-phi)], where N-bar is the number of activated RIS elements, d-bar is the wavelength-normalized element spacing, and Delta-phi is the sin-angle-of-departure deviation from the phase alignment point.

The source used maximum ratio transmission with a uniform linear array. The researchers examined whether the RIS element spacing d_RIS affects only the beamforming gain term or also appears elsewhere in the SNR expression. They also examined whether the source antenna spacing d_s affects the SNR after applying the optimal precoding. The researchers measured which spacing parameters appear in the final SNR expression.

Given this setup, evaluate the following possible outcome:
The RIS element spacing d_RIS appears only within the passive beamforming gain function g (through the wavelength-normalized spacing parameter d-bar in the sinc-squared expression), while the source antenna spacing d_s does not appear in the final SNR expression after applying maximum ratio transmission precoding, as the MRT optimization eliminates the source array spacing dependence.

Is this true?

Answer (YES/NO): YES